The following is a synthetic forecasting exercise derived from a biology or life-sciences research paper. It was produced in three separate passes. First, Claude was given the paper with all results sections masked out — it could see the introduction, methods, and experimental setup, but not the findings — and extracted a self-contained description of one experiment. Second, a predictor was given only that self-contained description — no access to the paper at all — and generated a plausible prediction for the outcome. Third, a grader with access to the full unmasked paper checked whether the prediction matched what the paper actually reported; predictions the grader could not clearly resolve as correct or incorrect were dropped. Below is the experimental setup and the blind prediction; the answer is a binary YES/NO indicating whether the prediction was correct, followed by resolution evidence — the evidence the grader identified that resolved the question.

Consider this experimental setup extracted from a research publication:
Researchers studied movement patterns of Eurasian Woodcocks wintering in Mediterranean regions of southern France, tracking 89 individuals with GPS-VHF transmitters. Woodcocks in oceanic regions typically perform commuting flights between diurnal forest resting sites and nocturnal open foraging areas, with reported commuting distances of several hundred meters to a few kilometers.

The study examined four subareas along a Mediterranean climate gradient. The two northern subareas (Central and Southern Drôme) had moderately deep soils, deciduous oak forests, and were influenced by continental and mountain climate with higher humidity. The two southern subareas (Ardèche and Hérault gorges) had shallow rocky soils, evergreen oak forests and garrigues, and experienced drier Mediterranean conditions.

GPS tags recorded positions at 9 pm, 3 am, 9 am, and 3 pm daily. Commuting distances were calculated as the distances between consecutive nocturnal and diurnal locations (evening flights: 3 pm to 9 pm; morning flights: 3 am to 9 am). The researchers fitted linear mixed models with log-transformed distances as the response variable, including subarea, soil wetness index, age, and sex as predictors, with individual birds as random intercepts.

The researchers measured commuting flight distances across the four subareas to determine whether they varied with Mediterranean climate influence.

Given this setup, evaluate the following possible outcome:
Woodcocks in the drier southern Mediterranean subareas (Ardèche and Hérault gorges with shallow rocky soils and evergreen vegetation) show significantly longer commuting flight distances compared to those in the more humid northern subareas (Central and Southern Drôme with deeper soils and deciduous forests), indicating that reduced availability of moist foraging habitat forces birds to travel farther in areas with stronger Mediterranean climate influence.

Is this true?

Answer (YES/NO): NO